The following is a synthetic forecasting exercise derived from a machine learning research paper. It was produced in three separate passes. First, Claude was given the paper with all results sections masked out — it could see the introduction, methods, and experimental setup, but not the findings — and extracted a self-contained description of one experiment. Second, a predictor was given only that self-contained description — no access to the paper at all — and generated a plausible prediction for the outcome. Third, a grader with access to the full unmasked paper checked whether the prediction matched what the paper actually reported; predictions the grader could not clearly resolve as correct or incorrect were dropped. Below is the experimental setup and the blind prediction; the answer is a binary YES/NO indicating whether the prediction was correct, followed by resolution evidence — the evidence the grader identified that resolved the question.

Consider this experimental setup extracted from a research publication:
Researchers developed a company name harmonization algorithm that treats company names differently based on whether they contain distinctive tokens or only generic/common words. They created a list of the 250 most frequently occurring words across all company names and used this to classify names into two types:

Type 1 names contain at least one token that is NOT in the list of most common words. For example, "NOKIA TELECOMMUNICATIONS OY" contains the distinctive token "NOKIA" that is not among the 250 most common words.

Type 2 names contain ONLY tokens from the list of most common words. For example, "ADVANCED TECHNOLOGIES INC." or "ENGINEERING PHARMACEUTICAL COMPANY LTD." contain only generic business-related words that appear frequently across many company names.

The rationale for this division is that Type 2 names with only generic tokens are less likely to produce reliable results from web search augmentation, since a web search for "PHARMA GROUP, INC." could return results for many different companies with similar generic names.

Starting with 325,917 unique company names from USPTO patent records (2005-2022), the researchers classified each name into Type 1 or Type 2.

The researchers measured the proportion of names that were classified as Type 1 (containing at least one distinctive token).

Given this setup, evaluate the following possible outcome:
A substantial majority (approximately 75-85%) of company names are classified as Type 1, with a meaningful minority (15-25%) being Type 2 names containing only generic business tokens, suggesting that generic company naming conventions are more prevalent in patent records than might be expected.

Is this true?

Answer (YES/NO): NO